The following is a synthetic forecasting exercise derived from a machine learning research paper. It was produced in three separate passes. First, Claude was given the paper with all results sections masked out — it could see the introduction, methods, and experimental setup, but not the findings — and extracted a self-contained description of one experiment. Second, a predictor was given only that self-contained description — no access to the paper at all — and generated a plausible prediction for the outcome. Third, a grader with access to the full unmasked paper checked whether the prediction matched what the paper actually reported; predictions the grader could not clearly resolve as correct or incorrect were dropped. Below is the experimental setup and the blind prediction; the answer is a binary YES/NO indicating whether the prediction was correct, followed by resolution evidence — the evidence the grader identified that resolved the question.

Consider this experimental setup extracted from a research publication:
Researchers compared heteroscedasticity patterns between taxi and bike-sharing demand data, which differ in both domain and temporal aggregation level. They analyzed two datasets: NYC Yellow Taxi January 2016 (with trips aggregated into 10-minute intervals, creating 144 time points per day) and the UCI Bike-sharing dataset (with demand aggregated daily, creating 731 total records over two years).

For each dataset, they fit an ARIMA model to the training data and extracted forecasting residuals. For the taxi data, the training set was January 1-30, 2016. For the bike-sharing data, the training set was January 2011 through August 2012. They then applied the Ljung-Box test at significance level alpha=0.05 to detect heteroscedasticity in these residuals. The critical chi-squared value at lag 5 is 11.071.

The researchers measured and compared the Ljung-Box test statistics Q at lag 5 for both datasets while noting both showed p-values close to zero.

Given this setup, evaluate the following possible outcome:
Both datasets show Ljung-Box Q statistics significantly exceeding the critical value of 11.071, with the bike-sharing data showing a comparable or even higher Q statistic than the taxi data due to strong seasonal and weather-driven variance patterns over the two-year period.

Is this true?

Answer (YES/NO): NO